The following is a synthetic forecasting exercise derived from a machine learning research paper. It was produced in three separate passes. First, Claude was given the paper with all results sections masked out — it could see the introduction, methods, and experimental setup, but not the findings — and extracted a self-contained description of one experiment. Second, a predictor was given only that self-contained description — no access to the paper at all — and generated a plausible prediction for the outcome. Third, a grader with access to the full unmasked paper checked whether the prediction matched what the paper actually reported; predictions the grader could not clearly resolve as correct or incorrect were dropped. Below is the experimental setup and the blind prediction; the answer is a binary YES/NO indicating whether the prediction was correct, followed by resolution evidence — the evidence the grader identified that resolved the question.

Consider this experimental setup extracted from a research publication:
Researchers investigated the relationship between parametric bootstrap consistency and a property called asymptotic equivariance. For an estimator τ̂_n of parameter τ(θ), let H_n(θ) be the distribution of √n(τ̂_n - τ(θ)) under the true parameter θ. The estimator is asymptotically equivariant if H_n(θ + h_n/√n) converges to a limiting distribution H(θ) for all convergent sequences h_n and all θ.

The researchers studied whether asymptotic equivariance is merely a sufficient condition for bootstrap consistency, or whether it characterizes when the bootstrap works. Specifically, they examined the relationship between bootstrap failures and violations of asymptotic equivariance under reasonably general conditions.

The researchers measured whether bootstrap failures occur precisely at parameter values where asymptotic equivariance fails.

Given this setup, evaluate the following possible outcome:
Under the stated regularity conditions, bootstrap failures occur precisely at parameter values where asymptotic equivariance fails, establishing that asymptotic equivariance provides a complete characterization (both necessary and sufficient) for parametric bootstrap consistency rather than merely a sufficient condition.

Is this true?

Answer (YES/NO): YES